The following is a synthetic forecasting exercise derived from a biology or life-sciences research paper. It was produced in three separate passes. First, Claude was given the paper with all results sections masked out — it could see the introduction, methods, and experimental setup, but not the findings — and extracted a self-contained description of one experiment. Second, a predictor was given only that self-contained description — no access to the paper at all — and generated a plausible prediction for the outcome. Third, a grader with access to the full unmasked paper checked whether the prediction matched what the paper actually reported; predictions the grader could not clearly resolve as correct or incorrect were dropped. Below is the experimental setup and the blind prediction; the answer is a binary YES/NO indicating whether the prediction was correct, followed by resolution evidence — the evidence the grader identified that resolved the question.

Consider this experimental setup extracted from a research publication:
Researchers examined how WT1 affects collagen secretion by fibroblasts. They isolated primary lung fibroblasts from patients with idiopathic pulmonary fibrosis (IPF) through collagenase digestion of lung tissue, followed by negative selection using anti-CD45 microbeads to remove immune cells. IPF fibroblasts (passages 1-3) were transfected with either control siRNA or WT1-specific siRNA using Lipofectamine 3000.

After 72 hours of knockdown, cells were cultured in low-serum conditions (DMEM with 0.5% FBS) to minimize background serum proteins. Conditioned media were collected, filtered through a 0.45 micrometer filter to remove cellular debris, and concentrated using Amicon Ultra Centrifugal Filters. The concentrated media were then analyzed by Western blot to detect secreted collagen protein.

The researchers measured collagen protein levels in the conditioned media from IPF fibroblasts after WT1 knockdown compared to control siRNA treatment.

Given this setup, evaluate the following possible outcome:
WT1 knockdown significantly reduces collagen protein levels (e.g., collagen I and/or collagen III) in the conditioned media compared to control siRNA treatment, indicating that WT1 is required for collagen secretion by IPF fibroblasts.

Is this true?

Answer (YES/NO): YES